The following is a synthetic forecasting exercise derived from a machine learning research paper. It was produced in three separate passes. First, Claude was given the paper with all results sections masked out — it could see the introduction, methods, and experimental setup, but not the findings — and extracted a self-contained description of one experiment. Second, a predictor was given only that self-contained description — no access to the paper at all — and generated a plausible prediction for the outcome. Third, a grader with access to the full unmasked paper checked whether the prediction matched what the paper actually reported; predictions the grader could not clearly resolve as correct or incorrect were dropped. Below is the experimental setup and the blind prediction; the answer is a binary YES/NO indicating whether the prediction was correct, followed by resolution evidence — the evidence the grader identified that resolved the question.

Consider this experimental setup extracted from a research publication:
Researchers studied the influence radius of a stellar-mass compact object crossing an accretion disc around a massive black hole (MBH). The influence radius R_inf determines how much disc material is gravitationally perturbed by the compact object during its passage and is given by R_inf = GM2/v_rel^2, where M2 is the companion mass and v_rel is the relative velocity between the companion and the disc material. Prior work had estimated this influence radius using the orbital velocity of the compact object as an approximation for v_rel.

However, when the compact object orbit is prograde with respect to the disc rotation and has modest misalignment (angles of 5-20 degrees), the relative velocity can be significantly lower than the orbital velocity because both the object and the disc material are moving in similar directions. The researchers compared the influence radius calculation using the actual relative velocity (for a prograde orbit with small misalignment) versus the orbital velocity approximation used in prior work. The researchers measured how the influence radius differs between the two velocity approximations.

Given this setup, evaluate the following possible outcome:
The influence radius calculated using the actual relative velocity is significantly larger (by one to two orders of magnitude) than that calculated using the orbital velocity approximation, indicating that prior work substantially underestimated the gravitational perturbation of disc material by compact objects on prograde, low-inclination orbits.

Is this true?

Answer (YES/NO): YES